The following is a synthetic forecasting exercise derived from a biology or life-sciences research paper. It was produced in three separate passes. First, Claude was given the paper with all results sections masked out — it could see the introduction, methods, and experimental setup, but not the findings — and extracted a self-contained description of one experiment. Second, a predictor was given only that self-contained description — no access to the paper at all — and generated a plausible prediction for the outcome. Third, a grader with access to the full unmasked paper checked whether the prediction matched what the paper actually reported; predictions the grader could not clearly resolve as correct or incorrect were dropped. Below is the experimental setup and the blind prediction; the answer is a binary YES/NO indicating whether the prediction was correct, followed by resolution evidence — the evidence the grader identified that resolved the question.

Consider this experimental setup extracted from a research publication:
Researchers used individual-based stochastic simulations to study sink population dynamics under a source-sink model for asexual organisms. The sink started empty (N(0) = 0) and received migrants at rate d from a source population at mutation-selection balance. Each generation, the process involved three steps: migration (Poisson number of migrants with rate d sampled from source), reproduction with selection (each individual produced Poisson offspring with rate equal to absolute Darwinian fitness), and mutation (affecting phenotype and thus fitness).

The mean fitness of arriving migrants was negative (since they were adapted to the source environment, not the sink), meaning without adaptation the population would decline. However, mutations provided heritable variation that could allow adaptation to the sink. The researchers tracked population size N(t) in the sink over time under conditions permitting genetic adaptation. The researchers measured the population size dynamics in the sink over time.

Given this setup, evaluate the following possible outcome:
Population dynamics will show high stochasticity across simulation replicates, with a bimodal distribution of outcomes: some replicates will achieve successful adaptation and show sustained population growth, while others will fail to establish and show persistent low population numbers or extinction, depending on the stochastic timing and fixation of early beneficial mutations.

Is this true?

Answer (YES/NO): NO